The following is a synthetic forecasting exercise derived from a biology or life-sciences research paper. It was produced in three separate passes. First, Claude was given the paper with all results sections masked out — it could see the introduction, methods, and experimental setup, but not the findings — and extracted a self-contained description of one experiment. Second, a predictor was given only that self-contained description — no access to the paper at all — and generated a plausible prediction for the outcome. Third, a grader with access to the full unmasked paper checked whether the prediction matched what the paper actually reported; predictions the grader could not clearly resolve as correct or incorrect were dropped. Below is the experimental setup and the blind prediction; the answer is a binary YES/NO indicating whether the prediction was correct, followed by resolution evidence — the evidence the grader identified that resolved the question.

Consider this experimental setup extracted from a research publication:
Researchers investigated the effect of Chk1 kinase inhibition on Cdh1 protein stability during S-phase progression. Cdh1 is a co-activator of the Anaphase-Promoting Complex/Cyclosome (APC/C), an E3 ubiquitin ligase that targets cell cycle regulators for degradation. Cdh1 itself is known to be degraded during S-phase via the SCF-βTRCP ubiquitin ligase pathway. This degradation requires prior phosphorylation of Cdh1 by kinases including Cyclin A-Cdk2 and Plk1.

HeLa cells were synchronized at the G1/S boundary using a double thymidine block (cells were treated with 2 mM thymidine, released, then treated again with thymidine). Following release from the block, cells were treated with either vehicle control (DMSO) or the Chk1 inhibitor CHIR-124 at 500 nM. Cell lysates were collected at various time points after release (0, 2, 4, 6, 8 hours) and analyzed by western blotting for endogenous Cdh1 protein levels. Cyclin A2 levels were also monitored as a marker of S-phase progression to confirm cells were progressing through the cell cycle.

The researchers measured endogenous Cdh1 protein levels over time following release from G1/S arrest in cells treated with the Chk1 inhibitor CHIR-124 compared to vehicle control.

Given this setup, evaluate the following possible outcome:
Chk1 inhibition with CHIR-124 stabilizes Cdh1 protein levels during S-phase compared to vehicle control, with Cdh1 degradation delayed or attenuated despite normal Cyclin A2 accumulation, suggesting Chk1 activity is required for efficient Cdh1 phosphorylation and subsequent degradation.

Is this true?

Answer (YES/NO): YES